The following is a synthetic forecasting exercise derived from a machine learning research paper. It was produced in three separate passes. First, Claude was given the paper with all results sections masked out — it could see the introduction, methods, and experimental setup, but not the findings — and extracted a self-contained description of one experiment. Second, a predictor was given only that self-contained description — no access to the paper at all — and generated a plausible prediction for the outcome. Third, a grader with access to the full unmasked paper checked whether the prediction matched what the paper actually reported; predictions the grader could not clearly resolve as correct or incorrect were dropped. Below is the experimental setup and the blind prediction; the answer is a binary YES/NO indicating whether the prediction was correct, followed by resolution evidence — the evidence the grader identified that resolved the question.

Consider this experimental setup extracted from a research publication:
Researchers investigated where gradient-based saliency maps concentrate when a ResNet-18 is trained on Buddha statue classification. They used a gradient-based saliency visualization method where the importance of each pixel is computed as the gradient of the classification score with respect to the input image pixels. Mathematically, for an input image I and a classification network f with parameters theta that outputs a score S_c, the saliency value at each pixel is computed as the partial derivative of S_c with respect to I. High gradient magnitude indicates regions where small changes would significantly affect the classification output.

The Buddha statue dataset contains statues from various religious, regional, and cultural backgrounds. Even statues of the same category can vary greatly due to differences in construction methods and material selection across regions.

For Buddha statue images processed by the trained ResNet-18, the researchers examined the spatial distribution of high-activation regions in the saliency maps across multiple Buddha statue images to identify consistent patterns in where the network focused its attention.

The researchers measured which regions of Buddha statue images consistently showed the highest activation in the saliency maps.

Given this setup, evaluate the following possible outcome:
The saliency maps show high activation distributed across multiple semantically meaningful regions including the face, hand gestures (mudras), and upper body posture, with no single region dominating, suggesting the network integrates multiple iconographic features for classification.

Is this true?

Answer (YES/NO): NO